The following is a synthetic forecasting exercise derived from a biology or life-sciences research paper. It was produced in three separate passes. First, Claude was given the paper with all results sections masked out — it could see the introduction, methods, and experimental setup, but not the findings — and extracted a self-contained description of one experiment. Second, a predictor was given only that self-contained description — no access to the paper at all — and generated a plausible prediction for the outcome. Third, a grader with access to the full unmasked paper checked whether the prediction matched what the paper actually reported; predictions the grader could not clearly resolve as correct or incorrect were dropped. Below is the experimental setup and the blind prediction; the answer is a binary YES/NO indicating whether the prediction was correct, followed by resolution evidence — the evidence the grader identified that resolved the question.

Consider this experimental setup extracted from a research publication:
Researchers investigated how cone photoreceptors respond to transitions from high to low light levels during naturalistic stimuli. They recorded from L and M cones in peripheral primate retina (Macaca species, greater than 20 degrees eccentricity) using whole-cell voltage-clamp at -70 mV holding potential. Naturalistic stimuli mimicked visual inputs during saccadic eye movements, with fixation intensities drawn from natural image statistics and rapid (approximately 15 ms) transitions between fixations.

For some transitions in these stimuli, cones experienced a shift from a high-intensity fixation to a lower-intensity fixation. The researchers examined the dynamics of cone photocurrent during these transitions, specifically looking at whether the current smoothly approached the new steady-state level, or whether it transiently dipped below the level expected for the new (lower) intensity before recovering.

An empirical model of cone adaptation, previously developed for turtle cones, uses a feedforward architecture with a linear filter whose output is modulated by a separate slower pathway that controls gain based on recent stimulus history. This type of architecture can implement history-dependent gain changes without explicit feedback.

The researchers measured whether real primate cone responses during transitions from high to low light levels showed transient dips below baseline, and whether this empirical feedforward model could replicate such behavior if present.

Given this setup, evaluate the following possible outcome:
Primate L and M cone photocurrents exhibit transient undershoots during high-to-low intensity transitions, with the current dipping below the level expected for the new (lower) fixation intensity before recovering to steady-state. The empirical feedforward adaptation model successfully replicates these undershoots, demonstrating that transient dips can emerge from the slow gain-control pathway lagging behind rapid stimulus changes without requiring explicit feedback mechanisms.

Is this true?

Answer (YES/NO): NO